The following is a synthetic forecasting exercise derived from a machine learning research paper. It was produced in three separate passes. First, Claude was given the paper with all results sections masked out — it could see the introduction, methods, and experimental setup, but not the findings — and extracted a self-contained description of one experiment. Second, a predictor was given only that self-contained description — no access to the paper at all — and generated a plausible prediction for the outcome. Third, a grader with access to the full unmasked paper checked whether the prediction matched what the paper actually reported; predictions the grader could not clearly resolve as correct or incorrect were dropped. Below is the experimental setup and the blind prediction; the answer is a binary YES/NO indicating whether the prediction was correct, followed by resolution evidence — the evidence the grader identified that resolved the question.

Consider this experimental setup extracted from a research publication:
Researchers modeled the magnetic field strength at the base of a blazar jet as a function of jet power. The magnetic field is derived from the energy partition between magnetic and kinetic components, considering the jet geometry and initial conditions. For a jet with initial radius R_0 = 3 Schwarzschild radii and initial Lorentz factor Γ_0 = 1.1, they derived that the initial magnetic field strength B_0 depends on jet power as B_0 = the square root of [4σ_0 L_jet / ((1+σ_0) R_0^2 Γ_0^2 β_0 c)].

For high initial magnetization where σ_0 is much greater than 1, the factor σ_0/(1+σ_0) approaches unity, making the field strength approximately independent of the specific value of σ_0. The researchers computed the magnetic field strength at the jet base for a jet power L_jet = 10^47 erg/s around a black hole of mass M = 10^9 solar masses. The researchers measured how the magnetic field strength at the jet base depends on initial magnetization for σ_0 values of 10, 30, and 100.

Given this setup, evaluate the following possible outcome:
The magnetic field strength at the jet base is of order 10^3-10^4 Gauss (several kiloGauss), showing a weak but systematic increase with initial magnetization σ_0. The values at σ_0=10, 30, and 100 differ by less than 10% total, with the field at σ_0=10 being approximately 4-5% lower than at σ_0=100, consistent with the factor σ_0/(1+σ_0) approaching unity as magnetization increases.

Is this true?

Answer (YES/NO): NO